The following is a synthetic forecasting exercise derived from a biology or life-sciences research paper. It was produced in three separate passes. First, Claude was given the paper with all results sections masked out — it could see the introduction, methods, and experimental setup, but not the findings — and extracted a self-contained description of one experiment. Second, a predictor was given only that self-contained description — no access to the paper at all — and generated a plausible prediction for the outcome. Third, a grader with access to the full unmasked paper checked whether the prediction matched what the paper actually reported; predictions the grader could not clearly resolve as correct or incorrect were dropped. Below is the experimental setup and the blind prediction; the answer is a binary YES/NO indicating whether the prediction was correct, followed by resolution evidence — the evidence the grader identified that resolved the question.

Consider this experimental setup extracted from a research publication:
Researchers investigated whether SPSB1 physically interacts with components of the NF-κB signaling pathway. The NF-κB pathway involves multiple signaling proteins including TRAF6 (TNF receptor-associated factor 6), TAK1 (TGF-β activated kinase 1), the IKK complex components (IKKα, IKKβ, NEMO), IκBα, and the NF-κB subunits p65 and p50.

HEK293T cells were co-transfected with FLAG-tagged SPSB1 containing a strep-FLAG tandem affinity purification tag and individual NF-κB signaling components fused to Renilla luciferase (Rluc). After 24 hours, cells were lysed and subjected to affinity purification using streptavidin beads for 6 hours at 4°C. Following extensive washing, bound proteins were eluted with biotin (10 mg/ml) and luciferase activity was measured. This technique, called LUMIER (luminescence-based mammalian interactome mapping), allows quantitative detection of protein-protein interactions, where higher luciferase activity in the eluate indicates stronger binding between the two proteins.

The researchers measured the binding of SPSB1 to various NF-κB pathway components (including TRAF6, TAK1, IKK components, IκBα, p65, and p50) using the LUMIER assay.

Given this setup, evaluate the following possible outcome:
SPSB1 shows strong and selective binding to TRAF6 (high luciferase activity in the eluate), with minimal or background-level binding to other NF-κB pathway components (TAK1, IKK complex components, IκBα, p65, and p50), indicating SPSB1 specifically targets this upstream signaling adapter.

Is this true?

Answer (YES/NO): NO